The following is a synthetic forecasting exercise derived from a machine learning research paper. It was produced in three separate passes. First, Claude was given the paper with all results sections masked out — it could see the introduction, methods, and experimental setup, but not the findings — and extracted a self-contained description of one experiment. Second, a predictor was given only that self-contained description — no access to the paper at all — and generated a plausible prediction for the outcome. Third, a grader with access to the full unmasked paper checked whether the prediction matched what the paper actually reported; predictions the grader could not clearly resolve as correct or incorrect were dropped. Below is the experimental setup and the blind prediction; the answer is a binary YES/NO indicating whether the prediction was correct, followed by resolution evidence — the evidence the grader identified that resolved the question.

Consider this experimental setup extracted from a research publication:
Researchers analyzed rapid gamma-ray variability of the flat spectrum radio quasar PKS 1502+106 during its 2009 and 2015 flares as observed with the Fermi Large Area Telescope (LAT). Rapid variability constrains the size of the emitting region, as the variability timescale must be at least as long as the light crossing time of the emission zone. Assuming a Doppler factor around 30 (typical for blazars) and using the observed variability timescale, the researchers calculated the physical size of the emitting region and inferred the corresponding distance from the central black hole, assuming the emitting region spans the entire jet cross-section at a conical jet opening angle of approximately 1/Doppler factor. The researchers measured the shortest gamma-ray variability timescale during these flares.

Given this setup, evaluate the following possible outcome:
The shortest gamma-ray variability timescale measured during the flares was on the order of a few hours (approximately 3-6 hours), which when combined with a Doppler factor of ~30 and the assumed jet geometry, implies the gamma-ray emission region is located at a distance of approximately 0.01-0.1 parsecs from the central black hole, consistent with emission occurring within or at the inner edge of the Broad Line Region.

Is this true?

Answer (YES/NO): NO